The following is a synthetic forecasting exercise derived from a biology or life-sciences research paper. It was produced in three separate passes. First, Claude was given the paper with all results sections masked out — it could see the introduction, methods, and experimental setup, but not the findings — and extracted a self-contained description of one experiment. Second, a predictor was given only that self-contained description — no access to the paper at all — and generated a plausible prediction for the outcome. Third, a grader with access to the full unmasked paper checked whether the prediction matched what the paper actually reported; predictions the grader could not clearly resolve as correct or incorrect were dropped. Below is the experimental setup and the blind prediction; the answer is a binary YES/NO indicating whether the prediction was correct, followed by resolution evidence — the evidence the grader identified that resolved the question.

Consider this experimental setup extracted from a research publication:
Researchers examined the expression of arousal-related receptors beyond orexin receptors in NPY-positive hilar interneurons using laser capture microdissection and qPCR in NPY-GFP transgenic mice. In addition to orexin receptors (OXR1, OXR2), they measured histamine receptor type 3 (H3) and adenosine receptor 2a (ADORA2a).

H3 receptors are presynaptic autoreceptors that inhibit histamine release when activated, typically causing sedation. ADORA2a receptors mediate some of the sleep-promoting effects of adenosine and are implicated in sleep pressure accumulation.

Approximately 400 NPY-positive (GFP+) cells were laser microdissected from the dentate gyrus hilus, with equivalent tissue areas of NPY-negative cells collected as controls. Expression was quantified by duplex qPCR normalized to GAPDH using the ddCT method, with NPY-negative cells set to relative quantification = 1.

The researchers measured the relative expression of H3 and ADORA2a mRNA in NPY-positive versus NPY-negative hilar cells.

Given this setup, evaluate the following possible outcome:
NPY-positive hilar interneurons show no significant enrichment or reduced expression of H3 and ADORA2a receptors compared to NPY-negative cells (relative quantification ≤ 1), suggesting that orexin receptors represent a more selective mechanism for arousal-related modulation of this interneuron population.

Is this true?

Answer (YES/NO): NO